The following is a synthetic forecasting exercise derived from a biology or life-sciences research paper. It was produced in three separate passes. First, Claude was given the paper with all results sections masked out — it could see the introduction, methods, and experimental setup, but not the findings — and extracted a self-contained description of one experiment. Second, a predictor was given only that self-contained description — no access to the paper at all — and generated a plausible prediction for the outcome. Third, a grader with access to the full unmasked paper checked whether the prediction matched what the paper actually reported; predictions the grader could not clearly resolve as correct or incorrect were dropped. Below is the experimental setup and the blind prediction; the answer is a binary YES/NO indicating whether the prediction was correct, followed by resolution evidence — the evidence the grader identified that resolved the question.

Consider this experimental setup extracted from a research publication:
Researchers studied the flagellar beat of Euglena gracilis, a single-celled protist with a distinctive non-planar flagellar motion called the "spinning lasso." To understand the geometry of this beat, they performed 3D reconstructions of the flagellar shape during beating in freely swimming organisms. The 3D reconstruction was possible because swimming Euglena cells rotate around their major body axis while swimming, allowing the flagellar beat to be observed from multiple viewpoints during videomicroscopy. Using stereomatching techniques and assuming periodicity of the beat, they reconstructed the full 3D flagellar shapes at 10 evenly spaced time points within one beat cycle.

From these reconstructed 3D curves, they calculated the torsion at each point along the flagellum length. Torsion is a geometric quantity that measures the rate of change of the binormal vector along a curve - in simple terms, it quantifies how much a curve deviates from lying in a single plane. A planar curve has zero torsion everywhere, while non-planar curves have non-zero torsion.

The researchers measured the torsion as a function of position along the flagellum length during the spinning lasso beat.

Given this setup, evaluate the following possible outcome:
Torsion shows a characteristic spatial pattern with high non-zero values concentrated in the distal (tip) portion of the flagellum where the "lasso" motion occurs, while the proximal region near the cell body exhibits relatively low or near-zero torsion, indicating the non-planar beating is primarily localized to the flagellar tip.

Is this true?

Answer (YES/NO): NO